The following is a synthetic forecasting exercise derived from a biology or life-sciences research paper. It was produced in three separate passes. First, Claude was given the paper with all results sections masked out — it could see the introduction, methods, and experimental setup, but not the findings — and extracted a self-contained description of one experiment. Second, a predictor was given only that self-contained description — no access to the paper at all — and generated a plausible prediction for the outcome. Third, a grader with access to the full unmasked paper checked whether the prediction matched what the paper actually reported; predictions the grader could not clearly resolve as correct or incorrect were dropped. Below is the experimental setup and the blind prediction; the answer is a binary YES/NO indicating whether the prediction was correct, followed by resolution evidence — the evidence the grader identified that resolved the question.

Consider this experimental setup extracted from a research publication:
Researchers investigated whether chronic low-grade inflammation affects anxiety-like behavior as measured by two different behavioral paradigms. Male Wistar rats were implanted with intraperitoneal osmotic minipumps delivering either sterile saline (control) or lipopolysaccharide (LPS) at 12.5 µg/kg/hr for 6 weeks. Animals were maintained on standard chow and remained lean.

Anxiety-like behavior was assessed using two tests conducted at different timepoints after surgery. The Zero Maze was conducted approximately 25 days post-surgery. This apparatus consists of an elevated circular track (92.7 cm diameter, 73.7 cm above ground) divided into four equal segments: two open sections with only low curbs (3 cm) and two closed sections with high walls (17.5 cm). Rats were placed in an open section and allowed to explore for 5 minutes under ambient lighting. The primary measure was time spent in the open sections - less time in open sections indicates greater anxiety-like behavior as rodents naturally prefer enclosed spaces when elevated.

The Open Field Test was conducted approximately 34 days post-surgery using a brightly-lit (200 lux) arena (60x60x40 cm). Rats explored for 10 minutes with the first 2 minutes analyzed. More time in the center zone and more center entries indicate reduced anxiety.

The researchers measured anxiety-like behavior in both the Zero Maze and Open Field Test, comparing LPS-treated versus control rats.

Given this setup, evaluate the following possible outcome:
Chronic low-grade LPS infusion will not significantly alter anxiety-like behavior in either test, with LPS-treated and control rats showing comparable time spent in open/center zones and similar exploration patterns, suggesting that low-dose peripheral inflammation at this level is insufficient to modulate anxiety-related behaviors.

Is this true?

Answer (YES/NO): NO